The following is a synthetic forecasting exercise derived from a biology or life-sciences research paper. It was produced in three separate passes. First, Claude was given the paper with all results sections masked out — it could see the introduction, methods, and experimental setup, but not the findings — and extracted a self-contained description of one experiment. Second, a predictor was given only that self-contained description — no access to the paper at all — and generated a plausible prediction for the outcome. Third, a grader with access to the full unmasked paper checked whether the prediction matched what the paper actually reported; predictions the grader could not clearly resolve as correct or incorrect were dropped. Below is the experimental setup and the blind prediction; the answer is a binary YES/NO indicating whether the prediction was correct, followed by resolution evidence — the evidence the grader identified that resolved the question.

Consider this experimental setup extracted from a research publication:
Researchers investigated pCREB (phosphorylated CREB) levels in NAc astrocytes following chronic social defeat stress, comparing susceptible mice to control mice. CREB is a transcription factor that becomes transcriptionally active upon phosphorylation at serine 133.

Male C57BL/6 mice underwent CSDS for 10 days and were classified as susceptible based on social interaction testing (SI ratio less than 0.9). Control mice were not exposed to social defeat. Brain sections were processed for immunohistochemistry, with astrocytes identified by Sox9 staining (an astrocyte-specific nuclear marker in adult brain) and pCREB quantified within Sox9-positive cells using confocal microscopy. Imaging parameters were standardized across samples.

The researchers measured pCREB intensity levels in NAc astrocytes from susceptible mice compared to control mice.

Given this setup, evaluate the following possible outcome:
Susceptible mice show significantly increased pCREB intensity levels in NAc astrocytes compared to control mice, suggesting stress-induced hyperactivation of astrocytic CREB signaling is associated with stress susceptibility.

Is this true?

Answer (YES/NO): YES